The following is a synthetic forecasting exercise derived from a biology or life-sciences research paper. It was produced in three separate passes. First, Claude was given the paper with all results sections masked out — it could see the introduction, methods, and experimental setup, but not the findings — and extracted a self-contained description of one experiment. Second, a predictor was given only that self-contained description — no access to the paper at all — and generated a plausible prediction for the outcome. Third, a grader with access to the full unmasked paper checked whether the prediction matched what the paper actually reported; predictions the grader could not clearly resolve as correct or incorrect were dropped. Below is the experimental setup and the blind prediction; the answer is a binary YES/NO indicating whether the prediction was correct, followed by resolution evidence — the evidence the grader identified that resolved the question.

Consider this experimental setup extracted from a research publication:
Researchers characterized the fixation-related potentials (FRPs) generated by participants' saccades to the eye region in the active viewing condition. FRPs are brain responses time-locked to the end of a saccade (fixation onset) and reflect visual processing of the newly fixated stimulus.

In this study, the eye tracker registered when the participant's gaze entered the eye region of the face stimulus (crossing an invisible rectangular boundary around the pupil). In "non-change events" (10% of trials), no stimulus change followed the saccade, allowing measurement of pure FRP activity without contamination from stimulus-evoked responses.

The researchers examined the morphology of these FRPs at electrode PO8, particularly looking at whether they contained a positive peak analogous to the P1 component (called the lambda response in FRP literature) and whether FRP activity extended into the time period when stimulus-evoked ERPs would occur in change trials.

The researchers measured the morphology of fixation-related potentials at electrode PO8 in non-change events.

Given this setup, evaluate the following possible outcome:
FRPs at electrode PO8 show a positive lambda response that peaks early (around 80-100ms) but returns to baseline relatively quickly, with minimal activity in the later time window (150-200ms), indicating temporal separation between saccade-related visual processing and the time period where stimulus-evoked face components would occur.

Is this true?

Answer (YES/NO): NO